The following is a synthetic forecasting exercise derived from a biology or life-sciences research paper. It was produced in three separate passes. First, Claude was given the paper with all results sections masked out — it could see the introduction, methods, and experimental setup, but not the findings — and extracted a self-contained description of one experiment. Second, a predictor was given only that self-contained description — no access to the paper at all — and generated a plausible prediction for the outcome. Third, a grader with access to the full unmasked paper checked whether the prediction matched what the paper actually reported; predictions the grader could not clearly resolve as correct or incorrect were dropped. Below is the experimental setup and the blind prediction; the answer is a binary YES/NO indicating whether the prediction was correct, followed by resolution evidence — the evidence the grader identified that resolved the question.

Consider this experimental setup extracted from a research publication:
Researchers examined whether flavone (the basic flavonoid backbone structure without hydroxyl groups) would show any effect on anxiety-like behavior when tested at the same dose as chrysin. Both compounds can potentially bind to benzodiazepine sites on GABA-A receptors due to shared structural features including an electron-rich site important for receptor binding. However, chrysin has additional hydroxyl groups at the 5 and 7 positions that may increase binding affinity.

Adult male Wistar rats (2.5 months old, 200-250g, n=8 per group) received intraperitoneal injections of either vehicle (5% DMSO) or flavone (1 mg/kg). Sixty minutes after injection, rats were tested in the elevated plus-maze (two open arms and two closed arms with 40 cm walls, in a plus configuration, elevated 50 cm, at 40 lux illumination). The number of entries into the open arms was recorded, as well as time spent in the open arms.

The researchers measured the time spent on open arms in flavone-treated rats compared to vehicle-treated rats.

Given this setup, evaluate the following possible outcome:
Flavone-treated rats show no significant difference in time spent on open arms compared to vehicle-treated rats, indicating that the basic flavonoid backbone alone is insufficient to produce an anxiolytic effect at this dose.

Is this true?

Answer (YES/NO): YES